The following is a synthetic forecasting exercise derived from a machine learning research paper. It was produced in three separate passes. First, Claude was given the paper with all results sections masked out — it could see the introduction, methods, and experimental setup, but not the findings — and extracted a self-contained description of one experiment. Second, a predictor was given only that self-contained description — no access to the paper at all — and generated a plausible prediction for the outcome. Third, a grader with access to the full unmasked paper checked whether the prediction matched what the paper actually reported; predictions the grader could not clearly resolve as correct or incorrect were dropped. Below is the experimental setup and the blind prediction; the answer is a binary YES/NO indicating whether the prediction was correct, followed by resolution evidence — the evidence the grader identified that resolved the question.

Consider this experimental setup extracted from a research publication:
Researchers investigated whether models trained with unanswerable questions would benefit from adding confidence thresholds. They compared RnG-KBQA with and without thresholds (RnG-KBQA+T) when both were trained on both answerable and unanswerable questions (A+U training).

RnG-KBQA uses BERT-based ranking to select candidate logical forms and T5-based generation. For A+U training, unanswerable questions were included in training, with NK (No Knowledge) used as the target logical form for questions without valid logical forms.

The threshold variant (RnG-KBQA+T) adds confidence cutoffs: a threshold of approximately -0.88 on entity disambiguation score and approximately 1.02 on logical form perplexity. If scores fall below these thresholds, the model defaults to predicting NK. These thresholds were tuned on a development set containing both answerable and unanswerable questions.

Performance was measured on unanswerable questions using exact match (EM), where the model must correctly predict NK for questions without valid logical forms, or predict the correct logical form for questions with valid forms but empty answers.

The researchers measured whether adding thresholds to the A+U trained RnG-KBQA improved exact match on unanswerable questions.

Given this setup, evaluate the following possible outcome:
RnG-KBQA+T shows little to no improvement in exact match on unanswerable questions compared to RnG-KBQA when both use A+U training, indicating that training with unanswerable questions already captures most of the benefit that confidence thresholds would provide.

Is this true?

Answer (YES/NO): NO